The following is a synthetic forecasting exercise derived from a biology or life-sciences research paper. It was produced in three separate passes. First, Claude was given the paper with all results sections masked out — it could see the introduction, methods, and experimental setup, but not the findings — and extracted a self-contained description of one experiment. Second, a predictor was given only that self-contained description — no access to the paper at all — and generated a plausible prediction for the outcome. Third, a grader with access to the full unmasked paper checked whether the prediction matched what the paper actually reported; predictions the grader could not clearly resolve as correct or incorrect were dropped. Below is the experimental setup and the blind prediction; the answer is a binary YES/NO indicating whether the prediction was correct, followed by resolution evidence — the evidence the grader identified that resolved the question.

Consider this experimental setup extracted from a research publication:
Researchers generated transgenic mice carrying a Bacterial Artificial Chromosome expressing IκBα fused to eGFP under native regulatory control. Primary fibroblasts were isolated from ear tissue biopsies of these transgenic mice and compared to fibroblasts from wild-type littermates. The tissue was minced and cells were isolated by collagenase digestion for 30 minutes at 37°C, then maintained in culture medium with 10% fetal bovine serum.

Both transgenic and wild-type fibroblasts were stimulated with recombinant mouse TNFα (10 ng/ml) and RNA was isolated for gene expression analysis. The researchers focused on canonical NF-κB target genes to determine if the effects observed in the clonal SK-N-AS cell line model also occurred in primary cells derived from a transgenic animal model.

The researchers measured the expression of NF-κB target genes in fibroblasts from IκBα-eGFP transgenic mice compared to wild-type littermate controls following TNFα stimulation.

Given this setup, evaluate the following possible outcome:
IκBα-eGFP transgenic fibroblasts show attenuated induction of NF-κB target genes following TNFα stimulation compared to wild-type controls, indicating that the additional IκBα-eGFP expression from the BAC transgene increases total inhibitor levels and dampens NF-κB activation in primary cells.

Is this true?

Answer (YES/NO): YES